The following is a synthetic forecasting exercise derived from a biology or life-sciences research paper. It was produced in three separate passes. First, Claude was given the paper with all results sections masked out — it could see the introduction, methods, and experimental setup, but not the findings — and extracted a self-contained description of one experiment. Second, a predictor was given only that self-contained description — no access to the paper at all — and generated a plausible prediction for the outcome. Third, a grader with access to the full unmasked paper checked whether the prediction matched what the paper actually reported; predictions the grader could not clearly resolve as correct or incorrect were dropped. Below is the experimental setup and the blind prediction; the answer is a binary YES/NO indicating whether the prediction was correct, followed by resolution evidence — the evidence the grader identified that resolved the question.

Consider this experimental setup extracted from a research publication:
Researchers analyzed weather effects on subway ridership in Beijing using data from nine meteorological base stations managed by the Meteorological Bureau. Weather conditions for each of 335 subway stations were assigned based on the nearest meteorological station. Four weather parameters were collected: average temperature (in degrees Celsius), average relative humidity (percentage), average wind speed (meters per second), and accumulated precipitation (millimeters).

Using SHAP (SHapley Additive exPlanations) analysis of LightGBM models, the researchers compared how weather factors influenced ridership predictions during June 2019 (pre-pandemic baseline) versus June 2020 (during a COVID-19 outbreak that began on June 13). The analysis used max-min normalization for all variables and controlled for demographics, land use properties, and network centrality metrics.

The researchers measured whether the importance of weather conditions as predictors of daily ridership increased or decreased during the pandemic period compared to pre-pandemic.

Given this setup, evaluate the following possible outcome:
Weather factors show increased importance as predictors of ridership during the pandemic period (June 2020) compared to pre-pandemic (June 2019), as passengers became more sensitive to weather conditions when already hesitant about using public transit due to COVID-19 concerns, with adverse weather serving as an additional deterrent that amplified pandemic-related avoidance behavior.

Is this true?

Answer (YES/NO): YES